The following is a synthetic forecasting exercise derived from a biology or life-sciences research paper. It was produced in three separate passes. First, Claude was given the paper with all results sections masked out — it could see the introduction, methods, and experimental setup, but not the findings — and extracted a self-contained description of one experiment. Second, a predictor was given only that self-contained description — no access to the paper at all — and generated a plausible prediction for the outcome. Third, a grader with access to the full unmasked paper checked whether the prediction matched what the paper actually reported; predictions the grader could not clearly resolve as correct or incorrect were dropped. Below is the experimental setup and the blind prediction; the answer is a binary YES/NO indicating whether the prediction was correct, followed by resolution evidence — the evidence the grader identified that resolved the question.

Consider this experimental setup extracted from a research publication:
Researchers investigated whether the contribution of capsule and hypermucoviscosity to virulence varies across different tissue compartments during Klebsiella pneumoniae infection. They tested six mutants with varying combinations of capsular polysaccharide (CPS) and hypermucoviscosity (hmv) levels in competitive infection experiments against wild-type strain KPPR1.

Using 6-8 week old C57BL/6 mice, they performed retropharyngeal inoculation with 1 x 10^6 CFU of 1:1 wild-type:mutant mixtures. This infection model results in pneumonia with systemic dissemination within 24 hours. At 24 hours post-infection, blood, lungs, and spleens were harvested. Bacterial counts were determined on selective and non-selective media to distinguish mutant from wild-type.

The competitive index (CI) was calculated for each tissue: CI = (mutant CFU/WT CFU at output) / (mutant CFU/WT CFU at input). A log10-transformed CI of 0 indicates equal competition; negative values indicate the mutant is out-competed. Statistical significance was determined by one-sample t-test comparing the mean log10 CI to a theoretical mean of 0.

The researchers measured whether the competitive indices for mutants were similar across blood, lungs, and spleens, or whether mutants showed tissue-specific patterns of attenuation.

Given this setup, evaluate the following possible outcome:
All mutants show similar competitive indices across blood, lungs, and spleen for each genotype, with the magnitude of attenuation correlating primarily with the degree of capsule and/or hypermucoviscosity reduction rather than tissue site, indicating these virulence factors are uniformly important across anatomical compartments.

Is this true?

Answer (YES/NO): NO